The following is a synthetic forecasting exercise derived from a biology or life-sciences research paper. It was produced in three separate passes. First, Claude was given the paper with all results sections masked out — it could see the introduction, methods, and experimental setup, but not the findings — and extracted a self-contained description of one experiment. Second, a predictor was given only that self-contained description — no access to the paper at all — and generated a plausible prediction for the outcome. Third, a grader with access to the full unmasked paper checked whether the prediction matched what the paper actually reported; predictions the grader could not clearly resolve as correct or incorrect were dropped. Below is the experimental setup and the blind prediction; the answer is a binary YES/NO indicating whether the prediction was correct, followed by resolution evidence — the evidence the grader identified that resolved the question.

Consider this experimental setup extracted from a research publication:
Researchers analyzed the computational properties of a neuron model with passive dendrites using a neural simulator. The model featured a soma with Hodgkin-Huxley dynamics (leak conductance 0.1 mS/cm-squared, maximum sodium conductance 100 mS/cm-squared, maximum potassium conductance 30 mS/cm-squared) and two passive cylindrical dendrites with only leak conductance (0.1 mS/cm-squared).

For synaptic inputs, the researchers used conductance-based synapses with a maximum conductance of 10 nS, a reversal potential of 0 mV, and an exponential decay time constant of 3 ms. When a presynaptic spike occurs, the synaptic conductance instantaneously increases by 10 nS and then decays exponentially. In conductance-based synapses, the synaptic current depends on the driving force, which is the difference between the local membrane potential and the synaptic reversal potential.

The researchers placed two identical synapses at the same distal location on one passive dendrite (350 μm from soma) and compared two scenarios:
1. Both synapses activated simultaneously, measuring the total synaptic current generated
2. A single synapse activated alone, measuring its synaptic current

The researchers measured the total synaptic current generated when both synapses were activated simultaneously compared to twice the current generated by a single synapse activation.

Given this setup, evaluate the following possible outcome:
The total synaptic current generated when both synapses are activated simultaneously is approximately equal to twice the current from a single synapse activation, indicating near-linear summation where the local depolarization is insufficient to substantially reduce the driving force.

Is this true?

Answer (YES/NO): NO